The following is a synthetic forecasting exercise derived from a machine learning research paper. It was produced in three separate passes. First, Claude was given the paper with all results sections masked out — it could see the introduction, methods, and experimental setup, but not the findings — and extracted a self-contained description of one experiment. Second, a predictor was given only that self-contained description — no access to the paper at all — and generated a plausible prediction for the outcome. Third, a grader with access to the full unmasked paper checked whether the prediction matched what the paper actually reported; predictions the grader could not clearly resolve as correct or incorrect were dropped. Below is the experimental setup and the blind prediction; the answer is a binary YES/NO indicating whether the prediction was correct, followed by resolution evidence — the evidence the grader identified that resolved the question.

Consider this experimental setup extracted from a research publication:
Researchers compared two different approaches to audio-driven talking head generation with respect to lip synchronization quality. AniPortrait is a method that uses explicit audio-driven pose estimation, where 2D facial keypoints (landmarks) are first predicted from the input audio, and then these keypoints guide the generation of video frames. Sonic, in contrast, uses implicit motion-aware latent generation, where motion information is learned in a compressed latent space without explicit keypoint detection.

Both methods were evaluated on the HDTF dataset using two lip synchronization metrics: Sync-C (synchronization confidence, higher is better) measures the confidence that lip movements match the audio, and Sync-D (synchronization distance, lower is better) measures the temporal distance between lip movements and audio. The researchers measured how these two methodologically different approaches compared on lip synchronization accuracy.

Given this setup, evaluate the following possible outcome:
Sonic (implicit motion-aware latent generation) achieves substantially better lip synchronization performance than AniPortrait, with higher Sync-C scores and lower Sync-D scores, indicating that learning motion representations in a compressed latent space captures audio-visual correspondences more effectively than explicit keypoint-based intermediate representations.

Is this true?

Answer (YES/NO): YES